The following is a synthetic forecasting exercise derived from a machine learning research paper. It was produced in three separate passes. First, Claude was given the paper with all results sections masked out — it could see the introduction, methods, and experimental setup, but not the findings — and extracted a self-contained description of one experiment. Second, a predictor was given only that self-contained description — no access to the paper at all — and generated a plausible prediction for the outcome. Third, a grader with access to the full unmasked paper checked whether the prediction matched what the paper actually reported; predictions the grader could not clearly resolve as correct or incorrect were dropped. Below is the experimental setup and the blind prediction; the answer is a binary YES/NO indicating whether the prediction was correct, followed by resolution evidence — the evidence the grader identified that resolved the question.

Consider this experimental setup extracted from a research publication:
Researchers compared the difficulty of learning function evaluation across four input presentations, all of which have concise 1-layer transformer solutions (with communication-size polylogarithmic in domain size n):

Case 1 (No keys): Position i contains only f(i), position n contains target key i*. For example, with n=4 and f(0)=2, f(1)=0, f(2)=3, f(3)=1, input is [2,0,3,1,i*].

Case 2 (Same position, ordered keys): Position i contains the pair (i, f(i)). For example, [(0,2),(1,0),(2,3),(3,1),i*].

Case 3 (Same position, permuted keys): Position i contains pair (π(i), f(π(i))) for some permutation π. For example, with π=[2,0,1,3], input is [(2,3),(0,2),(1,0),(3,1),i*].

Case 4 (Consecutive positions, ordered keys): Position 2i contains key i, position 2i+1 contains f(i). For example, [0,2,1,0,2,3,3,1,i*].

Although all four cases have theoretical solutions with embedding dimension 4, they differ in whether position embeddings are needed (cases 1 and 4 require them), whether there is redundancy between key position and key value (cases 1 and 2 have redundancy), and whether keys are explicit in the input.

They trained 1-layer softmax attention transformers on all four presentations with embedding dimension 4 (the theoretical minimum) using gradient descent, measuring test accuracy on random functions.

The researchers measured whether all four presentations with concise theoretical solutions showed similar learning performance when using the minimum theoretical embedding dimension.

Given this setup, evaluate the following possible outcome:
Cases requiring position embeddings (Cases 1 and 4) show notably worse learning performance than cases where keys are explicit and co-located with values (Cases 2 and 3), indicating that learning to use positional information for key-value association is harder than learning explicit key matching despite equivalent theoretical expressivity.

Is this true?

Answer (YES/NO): NO